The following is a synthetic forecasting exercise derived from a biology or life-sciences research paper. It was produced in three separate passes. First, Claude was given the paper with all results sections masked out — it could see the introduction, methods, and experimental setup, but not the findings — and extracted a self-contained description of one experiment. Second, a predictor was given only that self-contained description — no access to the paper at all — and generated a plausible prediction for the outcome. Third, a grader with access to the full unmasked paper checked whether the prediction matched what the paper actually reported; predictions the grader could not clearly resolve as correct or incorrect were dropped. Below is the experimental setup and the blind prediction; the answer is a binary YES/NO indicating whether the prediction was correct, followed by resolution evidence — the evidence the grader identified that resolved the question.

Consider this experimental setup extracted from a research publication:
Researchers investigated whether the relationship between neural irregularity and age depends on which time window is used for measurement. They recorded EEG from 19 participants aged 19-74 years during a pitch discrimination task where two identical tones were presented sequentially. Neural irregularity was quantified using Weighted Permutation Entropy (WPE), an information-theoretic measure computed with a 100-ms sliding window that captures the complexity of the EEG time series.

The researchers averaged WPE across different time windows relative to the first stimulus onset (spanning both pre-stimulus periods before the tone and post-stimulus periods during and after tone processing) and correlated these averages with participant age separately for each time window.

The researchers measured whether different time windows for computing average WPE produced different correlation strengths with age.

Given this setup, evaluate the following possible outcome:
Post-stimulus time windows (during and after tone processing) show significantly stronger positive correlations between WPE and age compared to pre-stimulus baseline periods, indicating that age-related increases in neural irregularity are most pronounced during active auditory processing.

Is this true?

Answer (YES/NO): NO